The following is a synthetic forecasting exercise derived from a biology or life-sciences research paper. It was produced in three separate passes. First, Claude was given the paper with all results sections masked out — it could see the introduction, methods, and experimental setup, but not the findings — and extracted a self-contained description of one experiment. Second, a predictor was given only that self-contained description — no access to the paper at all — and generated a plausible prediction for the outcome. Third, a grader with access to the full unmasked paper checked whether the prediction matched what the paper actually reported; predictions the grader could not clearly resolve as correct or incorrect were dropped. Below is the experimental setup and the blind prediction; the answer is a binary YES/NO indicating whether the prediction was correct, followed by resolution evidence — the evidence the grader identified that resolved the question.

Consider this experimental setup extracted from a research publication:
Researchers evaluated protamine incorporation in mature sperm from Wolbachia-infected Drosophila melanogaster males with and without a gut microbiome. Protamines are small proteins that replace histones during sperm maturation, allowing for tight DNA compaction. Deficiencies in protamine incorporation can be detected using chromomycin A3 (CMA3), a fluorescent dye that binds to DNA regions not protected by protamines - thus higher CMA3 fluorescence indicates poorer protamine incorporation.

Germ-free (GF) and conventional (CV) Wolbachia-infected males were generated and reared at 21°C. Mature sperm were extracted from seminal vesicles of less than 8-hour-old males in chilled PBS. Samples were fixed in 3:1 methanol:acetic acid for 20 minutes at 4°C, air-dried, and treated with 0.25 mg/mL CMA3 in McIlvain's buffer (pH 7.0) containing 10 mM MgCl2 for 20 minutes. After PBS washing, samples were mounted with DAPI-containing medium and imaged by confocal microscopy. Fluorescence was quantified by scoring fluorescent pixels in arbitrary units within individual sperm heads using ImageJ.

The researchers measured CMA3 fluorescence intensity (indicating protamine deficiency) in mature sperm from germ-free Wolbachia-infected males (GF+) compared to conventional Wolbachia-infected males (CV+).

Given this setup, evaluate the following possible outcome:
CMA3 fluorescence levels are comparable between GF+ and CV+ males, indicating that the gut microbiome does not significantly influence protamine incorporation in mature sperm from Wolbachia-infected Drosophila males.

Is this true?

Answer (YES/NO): NO